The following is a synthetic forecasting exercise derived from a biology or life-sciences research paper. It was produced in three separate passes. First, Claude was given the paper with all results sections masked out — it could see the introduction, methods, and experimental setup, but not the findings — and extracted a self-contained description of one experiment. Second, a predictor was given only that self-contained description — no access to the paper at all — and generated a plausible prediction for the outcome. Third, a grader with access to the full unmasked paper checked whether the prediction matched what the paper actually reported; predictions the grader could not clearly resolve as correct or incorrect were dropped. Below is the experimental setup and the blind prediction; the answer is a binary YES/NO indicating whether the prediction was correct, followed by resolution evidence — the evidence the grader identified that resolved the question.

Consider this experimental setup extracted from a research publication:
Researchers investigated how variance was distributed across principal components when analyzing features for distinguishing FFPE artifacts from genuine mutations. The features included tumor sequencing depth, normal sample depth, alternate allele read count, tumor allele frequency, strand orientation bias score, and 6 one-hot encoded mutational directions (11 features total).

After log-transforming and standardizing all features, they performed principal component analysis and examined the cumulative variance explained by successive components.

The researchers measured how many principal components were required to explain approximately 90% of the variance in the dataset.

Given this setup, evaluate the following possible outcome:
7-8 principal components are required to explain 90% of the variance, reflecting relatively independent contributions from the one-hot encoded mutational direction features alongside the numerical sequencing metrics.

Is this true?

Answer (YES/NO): YES